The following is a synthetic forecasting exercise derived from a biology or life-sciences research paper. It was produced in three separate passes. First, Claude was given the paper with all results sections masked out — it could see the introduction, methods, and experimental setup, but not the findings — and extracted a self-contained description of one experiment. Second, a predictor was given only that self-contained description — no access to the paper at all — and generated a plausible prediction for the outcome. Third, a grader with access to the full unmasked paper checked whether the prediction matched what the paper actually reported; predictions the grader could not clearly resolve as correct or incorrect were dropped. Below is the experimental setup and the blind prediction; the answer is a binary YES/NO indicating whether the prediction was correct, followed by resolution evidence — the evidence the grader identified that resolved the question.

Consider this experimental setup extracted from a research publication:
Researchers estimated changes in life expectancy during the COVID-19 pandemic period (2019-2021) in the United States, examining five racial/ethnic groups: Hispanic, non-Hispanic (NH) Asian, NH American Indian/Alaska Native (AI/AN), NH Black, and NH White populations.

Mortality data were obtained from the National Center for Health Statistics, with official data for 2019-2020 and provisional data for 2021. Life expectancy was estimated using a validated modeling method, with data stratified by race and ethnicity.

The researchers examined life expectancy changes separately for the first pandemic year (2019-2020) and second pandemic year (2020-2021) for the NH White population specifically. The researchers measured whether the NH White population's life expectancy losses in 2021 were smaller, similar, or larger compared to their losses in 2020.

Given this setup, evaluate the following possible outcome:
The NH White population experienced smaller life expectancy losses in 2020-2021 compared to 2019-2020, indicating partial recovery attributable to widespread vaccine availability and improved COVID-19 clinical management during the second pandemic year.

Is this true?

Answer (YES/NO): NO